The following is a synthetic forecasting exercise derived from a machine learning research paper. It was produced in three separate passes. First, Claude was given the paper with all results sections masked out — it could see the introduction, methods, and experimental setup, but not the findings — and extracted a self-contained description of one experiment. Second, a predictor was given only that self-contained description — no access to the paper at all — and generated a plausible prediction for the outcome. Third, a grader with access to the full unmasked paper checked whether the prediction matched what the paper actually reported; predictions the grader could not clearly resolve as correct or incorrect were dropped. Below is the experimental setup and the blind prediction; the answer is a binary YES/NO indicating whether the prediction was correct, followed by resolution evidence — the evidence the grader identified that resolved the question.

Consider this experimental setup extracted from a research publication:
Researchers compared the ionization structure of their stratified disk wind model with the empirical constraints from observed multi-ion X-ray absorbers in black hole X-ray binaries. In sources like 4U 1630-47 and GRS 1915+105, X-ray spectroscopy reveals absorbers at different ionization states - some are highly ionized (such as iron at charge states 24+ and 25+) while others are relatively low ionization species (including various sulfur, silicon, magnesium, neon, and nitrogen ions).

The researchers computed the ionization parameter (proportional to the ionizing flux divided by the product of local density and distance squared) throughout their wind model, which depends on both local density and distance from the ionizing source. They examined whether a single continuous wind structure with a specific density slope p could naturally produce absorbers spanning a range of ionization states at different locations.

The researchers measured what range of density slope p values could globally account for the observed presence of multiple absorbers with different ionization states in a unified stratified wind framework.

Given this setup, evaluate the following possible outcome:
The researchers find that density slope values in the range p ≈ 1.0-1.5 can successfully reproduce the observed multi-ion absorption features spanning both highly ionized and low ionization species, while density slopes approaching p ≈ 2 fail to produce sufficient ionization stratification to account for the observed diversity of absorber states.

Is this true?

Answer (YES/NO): NO